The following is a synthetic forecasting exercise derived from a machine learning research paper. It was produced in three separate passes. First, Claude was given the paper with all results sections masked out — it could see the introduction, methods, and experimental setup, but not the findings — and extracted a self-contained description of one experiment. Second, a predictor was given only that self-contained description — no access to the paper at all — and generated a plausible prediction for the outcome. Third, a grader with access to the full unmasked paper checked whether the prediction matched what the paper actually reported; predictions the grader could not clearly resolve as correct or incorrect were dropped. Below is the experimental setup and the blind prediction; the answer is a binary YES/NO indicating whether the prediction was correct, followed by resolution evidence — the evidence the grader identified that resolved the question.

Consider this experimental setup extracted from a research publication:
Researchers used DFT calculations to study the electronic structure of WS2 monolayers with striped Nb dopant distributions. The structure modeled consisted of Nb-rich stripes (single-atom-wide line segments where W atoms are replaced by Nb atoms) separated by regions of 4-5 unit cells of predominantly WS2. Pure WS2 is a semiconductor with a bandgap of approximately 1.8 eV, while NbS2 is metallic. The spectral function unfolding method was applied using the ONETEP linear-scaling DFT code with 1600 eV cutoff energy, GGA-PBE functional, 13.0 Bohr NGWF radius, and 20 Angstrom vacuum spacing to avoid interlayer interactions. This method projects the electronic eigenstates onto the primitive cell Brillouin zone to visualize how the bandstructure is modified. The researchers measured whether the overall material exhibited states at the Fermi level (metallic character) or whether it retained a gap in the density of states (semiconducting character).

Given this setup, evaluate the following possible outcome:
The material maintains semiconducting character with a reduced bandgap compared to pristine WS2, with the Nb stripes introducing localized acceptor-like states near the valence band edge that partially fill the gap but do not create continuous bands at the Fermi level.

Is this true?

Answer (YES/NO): NO